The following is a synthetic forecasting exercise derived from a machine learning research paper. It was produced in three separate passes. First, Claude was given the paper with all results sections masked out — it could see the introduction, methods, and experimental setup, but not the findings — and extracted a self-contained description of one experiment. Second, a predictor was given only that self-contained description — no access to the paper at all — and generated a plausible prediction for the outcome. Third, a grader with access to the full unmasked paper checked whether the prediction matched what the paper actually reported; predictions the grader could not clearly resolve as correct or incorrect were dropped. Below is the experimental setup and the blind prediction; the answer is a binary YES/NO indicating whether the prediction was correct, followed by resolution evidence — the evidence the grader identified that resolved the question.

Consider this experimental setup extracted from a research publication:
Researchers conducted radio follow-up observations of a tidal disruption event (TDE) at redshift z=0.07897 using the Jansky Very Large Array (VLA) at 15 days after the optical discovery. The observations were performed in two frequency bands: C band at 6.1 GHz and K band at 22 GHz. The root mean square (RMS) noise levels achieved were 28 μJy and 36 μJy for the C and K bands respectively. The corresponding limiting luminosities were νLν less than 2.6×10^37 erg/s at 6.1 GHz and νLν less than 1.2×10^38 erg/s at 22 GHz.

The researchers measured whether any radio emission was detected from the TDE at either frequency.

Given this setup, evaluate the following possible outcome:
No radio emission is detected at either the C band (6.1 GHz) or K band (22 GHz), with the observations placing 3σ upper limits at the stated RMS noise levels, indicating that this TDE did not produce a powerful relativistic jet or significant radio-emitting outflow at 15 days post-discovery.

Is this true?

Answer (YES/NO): YES